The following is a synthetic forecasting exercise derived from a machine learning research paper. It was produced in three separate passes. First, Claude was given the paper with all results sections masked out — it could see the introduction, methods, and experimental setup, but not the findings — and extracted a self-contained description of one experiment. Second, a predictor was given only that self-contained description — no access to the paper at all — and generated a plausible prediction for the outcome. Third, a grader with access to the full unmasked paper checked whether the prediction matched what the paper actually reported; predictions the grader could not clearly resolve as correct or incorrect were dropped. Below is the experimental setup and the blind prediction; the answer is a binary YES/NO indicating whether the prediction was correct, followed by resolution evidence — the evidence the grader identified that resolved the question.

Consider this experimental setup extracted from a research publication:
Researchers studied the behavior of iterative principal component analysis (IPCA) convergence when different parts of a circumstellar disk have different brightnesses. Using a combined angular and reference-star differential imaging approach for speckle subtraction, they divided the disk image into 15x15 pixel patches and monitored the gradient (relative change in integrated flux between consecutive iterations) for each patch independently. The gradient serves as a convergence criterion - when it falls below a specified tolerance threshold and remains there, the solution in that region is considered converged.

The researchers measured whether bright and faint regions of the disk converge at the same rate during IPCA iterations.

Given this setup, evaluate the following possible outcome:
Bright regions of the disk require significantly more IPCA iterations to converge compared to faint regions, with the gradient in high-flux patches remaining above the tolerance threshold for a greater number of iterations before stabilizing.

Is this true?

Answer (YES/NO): NO